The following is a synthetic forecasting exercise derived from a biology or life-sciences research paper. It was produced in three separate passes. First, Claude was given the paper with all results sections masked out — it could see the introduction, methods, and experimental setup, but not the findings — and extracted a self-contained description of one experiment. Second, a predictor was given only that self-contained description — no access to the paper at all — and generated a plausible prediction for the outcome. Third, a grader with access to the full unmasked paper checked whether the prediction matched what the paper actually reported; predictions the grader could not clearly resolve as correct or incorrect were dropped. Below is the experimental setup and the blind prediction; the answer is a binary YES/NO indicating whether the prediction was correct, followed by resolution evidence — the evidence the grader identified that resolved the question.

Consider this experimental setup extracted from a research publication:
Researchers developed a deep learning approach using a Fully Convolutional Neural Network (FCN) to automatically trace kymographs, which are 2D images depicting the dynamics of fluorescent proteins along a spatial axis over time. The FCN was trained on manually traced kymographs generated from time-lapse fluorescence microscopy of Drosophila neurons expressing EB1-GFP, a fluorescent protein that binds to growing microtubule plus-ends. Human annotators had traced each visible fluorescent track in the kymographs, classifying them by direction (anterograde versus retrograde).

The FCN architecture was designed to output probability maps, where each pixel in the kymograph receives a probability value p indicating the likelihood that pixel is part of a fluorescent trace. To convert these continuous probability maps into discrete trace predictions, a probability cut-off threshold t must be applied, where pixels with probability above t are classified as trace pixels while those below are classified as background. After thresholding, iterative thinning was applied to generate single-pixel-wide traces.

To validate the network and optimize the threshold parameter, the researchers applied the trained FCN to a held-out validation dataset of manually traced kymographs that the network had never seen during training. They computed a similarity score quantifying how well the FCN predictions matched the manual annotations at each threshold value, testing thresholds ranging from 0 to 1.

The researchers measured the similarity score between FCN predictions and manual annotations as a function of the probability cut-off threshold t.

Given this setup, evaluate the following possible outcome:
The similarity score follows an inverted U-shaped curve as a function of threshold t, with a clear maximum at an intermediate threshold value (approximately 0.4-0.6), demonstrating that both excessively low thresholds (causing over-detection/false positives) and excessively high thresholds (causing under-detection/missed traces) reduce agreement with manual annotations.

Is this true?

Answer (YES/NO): NO